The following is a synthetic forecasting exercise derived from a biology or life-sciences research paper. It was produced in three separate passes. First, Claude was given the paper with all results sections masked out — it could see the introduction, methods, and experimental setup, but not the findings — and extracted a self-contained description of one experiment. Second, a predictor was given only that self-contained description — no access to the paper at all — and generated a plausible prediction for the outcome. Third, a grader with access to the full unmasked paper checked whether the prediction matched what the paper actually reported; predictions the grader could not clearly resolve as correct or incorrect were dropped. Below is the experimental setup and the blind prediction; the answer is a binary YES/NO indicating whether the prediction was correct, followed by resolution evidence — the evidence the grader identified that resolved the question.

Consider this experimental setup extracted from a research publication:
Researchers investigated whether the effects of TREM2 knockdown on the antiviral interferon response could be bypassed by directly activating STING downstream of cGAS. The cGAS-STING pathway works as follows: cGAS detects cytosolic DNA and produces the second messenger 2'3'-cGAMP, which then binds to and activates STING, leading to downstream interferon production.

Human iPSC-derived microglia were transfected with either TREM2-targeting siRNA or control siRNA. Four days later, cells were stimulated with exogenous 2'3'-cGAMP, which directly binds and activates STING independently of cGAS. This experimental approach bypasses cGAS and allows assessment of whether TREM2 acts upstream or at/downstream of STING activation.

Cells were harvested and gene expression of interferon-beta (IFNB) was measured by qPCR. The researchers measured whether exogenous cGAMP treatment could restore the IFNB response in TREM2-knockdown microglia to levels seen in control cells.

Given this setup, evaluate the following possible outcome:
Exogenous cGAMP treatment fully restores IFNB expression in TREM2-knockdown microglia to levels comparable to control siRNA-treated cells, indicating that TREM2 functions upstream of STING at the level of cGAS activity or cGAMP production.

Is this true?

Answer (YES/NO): NO